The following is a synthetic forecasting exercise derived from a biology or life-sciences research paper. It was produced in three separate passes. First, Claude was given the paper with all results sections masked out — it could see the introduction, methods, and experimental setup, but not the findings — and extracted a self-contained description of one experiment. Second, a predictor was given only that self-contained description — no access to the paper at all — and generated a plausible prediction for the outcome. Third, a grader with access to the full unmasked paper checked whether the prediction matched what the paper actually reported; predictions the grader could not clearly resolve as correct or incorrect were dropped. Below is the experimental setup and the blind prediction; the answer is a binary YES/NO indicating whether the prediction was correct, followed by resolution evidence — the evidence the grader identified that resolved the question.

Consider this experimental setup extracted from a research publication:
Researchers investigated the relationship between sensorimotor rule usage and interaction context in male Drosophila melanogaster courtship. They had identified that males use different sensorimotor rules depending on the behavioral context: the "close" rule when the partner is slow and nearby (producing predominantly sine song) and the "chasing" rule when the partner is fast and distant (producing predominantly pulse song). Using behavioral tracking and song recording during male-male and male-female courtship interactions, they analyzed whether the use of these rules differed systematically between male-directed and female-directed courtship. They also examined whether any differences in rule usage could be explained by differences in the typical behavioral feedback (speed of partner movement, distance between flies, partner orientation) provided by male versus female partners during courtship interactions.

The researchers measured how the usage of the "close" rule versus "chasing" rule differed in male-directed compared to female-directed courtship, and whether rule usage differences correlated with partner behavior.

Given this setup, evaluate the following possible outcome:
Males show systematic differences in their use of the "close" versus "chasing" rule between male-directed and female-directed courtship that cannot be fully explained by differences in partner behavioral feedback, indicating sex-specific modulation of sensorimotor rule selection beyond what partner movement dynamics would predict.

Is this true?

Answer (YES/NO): NO